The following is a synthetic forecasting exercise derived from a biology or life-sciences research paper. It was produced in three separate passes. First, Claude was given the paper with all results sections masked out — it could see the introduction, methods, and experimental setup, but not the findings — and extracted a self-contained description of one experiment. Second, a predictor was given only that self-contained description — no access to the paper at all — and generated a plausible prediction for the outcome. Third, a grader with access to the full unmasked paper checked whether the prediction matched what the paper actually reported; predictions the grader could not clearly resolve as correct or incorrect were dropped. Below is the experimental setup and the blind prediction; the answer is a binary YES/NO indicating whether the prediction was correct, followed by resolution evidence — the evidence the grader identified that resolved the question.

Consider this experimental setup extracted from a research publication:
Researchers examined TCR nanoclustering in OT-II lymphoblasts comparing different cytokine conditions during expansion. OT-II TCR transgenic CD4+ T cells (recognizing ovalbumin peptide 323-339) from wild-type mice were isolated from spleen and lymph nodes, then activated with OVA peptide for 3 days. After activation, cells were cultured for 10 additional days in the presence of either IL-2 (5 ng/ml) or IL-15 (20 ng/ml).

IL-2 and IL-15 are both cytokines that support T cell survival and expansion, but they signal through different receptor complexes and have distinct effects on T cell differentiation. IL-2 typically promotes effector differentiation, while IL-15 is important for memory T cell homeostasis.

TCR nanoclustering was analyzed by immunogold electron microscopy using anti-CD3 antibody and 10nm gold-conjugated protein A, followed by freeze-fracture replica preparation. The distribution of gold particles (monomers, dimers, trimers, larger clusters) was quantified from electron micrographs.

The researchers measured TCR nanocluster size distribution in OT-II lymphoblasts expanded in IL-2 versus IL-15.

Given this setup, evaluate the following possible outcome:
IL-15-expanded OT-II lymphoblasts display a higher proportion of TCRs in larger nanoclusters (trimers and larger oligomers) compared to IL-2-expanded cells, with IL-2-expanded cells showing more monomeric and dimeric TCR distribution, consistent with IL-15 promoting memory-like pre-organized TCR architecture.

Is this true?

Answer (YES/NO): YES